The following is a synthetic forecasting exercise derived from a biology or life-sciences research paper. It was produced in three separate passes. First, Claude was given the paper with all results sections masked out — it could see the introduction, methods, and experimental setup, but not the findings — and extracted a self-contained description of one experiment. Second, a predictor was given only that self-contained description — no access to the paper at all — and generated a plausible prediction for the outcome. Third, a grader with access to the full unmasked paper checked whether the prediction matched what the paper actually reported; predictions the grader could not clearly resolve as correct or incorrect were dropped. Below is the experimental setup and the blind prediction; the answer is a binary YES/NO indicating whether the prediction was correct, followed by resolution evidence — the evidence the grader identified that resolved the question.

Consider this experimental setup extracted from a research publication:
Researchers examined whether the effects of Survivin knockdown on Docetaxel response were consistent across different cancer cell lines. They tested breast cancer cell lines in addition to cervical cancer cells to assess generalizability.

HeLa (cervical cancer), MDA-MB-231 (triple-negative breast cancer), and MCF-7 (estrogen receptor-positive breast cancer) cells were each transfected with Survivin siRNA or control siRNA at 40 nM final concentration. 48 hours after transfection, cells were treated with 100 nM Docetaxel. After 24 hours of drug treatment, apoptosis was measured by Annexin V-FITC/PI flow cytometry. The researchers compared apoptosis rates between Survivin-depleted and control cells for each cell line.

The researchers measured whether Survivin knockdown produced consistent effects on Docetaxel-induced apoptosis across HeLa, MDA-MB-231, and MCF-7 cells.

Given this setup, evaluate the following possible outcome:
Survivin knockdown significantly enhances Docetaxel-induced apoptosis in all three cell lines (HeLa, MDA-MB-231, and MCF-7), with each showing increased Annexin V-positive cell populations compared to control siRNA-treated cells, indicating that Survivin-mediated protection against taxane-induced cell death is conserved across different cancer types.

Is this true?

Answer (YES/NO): NO